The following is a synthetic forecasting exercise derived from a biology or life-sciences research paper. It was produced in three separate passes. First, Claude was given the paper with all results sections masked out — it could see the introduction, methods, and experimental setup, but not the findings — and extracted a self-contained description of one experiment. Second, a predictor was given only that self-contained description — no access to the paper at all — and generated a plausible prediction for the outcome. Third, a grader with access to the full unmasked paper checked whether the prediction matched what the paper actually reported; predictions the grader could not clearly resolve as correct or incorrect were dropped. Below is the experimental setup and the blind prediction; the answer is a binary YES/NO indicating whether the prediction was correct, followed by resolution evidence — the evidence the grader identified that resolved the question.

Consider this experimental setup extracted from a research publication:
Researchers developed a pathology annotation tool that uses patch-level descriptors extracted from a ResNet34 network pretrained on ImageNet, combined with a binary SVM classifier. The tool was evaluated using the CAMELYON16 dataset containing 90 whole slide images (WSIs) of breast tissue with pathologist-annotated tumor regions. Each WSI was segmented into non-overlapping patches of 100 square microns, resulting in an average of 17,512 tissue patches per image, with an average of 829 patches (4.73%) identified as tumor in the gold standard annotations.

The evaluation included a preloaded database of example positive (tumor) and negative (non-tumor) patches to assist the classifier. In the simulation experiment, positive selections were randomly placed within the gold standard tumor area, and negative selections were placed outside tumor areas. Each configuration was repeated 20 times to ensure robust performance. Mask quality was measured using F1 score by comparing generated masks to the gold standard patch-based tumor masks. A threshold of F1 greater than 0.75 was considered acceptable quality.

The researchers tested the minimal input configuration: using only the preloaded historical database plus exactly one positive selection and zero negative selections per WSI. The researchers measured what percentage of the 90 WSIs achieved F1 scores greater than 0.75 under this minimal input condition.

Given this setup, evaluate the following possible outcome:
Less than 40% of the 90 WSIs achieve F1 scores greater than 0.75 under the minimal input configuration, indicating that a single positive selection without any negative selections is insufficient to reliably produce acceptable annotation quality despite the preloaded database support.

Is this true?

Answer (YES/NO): NO